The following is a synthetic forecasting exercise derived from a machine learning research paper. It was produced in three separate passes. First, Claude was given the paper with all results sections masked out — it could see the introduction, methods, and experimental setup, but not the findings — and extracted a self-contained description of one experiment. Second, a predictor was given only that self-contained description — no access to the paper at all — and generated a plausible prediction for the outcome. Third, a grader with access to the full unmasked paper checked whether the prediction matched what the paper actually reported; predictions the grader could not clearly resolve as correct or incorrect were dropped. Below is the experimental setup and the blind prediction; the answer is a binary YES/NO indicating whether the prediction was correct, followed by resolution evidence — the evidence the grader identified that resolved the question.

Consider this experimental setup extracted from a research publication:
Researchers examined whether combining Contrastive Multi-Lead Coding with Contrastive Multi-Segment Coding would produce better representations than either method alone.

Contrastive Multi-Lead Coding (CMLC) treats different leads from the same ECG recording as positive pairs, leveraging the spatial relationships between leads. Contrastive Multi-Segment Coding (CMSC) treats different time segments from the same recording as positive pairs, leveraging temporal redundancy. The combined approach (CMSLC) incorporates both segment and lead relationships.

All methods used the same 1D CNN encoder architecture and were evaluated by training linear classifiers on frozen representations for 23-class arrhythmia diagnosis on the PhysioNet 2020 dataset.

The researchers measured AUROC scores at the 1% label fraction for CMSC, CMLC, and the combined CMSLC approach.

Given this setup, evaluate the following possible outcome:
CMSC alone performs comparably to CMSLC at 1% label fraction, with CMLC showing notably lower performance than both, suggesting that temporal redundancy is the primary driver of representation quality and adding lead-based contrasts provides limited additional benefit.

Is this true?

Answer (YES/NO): NO